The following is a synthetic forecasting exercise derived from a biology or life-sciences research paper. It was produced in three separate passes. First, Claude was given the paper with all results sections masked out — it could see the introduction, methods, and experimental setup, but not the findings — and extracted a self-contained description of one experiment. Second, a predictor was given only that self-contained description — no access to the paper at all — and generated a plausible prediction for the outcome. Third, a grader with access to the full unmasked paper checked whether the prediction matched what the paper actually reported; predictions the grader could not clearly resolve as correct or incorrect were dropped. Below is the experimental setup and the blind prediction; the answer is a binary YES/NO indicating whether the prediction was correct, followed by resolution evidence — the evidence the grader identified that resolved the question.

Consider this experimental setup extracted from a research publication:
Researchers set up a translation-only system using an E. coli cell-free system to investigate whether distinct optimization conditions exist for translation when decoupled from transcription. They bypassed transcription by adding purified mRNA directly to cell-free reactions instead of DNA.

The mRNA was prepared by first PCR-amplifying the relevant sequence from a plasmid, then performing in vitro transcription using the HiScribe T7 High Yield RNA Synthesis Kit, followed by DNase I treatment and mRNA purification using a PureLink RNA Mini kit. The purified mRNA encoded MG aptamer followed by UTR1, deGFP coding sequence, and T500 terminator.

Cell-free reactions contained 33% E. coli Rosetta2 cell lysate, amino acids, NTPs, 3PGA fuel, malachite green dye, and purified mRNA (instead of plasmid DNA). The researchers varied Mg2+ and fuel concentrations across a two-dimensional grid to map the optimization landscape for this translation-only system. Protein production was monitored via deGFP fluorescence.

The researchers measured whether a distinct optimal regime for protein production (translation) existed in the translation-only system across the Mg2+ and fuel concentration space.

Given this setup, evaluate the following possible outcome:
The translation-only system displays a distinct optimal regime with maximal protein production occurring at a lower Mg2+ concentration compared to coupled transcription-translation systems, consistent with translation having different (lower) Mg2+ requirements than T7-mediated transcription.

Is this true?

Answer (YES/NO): NO